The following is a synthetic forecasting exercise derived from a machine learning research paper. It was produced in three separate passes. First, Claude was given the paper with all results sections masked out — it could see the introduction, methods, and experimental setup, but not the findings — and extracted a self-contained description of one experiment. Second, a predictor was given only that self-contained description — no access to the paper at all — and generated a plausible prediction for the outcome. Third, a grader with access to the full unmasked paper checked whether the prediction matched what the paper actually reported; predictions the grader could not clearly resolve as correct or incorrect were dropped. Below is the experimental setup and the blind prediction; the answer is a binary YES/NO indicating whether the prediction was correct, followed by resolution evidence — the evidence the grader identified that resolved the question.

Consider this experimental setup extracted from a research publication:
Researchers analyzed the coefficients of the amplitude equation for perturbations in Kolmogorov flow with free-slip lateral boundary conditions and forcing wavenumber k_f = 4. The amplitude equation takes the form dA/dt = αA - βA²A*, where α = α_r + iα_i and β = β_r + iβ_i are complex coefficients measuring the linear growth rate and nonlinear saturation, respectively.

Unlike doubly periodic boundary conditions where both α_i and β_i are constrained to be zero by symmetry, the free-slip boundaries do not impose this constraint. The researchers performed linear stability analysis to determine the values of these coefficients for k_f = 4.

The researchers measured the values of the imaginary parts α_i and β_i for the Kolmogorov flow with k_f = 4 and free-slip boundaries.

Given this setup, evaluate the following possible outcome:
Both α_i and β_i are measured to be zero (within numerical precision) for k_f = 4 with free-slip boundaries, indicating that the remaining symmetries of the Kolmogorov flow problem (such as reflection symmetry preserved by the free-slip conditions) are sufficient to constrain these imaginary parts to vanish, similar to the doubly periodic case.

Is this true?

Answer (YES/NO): NO